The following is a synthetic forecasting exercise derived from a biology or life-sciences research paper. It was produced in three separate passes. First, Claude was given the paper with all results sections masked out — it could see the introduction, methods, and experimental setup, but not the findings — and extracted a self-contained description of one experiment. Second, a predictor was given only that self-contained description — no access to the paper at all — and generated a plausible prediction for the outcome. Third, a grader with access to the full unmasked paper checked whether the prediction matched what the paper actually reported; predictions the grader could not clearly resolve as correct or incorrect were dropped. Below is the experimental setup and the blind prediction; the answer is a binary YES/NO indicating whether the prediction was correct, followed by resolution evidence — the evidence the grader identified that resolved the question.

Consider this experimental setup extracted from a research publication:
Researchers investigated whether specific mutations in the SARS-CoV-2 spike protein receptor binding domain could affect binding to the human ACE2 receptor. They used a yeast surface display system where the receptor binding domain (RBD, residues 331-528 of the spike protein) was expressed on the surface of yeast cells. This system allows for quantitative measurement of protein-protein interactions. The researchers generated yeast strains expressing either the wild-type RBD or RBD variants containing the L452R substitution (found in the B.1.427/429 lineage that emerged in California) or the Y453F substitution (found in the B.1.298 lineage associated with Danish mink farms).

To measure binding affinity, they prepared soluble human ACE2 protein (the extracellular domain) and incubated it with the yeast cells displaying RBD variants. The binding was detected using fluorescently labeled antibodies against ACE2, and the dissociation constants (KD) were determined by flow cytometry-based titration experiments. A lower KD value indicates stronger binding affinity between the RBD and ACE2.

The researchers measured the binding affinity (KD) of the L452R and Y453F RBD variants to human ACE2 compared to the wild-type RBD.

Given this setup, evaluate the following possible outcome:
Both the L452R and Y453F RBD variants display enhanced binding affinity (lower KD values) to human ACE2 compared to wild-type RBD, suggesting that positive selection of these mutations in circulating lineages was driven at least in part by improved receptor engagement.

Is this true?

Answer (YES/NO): YES